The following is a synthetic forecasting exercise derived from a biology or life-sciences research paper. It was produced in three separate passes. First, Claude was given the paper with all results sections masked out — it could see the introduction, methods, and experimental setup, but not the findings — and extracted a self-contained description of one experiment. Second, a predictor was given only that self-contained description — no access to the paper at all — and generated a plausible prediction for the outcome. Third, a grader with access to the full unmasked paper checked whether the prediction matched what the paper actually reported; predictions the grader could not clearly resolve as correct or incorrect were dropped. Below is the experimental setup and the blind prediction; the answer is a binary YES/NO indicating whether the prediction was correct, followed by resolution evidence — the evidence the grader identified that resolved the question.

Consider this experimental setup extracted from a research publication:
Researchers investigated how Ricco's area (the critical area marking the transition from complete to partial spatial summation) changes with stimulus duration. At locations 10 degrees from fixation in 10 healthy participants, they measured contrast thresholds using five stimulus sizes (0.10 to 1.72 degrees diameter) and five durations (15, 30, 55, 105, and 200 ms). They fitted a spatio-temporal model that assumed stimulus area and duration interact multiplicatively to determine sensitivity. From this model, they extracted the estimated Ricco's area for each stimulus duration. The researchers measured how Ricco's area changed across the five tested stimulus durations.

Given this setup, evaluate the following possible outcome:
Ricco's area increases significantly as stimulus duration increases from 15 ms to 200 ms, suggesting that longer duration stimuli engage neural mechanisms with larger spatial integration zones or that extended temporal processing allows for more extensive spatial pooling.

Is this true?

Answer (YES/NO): NO